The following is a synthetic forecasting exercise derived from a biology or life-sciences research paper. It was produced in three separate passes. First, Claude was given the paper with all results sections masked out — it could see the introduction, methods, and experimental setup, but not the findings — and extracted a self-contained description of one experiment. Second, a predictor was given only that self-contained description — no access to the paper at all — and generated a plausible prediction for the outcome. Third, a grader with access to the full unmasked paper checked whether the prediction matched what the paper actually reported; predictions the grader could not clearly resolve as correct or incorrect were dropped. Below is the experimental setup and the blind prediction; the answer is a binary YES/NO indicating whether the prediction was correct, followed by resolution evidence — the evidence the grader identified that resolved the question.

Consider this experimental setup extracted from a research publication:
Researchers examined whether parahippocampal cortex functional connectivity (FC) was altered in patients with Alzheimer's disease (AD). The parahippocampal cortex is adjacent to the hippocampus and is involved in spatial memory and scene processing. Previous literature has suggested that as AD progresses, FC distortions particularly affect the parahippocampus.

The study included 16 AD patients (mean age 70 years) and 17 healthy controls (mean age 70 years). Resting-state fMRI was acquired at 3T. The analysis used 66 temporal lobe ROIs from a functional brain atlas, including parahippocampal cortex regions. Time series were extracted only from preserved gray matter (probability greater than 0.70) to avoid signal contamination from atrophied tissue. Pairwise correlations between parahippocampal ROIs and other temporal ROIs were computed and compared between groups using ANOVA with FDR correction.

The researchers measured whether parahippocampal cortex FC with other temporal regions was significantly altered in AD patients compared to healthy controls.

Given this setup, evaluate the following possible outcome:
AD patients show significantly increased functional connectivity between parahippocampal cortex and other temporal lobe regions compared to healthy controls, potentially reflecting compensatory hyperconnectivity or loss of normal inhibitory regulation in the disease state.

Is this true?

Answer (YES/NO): NO